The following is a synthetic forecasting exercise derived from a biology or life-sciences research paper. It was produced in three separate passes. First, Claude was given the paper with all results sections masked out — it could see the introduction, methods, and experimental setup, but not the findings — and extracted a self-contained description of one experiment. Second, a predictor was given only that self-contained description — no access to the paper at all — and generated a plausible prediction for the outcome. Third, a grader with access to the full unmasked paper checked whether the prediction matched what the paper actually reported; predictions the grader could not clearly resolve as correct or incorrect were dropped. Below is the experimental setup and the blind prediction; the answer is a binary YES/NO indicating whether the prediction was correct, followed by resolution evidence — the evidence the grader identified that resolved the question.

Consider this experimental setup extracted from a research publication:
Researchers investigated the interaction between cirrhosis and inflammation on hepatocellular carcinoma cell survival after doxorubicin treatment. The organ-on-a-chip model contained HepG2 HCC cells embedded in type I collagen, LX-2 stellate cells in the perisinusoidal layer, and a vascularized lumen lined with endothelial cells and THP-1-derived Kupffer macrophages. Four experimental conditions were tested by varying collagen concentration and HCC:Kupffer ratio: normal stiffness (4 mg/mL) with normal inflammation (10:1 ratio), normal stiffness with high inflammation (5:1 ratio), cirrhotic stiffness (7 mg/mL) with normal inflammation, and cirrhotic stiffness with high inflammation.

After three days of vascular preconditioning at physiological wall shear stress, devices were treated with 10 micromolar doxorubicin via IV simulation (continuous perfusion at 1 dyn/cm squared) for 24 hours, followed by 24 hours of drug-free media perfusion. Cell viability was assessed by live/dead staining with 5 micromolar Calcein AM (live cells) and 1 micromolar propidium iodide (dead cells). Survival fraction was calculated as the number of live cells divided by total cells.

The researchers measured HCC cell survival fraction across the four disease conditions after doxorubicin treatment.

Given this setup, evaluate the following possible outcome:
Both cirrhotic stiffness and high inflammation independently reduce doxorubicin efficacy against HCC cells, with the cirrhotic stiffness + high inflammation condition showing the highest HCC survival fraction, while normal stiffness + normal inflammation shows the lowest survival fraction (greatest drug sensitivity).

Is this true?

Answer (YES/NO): NO